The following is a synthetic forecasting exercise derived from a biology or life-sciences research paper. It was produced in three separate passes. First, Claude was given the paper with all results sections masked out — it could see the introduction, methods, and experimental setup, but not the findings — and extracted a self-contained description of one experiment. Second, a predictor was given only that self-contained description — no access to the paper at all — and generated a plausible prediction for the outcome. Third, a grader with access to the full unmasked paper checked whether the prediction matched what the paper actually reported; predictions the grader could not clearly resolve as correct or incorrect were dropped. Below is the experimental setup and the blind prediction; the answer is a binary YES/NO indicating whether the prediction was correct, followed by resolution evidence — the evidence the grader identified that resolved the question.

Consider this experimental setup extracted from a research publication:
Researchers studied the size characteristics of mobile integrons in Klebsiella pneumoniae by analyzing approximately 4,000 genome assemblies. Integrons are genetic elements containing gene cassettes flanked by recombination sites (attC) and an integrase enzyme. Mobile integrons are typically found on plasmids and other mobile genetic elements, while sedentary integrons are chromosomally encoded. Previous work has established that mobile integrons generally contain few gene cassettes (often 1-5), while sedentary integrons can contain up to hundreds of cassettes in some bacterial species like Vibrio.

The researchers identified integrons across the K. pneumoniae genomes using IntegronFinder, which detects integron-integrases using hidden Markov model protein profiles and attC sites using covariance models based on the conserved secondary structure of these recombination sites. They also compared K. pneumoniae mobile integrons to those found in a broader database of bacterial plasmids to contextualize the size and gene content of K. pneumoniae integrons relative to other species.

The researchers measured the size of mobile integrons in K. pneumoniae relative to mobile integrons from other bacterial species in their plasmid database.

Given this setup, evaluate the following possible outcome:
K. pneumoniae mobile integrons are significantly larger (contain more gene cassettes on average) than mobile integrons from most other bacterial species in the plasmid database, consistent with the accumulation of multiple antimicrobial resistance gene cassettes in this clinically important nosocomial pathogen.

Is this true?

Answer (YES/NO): NO